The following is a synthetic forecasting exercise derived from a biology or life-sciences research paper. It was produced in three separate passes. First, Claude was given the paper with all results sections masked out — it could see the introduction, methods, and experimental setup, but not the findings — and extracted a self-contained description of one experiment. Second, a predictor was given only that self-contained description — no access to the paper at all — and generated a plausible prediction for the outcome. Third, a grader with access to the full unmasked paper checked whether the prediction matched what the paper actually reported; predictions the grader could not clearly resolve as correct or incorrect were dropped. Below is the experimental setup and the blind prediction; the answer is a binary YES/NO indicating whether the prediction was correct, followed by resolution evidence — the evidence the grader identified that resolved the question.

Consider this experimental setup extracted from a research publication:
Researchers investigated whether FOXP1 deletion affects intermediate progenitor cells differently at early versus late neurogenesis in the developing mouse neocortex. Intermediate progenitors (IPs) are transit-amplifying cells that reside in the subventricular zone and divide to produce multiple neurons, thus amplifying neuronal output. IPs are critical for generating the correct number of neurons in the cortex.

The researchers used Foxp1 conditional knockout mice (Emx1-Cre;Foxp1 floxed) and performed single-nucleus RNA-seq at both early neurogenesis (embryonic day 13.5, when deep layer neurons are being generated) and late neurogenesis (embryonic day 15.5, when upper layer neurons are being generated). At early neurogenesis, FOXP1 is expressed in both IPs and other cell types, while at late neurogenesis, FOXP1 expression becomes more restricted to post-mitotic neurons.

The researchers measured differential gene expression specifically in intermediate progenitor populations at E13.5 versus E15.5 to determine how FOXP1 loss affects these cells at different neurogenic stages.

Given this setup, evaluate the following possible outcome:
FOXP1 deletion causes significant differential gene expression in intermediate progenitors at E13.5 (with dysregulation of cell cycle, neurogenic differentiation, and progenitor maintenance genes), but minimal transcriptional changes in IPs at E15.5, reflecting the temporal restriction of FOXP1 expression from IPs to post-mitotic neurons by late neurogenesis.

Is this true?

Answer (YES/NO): NO